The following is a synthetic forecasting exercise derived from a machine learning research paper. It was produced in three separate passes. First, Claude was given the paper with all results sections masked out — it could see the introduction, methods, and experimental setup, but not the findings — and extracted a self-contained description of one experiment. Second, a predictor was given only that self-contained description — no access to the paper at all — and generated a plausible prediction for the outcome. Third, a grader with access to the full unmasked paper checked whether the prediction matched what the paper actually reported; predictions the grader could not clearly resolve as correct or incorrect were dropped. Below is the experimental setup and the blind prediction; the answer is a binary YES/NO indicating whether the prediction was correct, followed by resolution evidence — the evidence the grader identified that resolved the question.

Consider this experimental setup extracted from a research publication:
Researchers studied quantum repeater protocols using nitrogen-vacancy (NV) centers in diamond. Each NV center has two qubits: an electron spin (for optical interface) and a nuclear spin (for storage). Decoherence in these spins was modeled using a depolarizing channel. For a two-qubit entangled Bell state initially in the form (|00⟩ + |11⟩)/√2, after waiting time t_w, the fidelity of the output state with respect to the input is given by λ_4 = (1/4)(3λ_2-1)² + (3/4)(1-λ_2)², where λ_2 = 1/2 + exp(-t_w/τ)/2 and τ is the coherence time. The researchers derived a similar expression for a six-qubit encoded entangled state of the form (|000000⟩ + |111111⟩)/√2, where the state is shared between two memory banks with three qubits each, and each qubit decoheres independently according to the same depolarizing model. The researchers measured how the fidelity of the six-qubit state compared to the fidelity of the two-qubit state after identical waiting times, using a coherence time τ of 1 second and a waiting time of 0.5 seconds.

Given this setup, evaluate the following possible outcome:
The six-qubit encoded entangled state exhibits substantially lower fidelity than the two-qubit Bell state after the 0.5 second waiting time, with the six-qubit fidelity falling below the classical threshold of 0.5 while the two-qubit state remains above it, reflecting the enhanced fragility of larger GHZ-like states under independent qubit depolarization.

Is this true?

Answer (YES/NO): YES